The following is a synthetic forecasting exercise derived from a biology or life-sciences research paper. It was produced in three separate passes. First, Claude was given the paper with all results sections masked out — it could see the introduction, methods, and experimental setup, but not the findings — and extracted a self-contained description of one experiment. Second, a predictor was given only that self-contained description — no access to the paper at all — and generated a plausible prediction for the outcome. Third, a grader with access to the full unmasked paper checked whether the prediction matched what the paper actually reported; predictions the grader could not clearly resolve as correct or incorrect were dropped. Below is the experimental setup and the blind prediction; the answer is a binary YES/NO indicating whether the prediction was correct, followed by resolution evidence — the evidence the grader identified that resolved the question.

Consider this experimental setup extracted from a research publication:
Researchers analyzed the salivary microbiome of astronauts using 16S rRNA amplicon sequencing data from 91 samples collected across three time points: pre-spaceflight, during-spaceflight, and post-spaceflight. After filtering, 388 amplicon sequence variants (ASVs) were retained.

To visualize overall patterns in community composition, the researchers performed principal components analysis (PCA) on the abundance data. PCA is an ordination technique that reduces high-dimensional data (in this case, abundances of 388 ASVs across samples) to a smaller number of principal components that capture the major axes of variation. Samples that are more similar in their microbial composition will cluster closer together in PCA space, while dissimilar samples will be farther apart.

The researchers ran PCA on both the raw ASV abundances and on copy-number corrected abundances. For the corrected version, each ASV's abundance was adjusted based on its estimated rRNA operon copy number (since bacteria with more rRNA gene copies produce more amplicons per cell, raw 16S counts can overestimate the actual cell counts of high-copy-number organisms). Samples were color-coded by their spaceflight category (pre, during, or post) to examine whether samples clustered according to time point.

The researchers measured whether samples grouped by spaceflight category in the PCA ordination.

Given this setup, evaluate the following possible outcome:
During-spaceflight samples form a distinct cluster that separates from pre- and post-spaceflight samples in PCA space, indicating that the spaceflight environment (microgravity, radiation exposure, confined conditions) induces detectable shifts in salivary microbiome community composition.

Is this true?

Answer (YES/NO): NO